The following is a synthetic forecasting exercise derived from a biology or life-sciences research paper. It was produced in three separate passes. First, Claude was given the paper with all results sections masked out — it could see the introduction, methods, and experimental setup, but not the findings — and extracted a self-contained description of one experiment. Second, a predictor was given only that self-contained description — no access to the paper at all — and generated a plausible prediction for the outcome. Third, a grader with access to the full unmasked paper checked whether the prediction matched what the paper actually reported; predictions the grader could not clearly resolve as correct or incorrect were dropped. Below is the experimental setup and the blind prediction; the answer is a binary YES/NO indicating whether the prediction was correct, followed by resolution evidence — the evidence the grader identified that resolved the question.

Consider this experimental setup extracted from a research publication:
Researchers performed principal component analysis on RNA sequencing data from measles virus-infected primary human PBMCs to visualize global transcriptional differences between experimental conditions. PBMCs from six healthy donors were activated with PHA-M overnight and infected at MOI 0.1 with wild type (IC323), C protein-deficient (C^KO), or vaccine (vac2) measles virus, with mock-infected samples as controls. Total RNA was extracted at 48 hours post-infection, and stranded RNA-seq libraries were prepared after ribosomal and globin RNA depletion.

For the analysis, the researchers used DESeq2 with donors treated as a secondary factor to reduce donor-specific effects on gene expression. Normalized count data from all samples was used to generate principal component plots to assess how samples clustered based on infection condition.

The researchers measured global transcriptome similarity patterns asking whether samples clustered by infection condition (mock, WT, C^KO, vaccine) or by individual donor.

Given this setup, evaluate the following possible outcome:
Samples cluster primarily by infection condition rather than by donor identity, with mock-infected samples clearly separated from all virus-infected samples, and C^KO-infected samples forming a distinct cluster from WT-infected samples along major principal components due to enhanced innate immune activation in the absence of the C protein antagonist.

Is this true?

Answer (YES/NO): NO